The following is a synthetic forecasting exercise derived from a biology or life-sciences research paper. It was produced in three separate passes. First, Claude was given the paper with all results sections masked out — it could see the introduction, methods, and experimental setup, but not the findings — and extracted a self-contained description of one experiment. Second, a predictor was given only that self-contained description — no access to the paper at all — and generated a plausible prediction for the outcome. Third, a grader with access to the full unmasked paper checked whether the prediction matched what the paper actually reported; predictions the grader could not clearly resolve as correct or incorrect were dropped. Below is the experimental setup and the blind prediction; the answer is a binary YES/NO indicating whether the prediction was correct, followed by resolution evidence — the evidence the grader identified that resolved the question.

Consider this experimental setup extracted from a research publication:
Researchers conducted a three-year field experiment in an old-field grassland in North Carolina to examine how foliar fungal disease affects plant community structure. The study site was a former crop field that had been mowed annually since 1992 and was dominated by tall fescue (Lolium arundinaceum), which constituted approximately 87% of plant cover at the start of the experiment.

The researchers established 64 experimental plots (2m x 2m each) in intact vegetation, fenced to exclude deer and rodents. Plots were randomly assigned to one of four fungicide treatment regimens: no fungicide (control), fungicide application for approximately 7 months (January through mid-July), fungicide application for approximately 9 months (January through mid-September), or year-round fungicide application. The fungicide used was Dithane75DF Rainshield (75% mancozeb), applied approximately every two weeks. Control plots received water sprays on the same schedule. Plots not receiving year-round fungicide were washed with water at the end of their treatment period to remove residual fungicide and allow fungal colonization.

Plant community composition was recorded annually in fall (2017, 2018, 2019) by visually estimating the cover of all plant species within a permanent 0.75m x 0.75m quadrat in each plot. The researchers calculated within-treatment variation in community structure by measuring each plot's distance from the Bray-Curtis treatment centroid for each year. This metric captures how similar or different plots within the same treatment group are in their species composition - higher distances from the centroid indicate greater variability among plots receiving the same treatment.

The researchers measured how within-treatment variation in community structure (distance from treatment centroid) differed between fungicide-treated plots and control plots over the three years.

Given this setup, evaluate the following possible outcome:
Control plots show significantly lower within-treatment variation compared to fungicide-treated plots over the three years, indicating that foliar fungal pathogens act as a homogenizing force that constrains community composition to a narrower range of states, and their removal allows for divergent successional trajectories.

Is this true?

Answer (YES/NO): YES